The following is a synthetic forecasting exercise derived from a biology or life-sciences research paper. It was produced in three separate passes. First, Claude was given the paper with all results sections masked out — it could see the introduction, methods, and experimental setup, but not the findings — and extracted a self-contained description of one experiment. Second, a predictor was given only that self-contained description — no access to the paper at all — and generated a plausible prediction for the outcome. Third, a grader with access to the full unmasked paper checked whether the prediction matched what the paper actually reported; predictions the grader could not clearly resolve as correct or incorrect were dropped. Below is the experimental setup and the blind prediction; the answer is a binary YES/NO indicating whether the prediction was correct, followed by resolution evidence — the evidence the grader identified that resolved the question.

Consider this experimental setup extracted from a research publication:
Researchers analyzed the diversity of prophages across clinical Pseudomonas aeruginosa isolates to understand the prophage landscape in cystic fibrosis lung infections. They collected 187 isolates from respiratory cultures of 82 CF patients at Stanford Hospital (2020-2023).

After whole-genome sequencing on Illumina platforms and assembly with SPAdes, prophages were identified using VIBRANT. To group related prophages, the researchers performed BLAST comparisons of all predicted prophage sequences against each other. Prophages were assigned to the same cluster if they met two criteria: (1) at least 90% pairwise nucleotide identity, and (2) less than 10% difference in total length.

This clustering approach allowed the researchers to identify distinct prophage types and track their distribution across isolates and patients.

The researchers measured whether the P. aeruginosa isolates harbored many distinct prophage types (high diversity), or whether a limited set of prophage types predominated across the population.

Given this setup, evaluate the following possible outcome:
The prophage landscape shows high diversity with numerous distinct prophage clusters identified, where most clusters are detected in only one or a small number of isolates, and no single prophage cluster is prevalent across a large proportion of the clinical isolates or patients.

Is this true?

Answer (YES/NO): NO